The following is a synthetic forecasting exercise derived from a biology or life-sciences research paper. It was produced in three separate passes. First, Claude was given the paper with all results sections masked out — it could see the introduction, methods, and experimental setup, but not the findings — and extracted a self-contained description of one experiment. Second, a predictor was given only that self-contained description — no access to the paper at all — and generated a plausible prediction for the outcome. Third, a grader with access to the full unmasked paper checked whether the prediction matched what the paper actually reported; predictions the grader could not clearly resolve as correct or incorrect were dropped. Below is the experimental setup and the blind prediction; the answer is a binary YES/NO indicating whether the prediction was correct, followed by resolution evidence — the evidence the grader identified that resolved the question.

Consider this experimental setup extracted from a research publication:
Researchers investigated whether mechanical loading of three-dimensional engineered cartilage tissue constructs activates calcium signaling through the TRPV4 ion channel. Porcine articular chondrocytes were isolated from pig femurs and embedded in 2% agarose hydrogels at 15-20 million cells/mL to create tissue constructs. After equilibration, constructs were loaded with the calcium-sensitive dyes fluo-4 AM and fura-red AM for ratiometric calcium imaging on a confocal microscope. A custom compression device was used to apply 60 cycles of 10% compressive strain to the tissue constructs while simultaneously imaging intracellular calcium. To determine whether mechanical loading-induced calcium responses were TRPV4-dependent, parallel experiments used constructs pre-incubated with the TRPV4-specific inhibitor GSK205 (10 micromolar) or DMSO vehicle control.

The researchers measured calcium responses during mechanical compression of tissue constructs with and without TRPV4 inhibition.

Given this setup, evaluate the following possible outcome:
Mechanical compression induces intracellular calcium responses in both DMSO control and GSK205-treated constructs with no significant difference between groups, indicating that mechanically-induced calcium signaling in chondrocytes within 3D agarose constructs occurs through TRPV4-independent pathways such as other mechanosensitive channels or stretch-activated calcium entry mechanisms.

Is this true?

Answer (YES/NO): NO